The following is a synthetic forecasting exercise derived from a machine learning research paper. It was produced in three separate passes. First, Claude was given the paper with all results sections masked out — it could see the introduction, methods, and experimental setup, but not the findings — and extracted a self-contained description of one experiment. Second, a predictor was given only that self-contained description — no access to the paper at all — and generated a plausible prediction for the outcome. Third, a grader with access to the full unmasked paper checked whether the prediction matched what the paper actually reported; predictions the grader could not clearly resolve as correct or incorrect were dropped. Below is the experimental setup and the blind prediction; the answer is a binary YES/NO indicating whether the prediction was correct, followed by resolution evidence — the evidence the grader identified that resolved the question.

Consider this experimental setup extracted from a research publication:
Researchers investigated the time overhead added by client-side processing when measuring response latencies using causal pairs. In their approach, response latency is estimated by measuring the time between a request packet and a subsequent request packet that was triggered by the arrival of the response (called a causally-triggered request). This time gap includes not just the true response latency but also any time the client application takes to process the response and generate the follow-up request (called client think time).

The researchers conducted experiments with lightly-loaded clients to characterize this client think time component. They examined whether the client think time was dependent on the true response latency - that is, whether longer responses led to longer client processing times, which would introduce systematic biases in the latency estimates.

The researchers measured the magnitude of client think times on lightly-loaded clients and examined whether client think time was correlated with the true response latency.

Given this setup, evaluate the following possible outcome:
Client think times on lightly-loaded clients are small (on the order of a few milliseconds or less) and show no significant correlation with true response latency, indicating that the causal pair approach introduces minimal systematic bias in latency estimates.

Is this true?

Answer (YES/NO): NO